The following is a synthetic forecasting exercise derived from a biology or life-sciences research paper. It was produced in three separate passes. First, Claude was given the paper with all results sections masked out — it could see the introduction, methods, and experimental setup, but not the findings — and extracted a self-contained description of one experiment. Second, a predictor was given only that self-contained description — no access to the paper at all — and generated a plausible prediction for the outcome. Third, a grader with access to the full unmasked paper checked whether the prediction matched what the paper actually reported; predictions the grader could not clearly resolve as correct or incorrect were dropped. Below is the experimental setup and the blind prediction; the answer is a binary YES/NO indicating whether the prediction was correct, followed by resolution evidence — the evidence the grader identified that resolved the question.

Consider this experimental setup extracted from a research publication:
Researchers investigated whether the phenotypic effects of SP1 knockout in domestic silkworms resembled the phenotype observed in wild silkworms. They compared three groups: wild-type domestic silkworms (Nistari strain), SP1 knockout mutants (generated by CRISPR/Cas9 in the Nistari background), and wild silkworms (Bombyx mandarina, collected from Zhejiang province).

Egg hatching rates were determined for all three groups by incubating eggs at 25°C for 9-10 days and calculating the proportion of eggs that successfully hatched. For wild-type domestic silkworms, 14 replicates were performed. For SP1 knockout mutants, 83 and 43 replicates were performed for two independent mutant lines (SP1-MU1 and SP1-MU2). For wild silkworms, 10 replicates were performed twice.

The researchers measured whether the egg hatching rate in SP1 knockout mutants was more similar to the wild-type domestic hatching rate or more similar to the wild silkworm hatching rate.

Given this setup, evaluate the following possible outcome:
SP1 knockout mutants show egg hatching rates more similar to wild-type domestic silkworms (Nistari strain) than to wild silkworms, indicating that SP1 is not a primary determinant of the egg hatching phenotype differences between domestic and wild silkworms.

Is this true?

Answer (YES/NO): NO